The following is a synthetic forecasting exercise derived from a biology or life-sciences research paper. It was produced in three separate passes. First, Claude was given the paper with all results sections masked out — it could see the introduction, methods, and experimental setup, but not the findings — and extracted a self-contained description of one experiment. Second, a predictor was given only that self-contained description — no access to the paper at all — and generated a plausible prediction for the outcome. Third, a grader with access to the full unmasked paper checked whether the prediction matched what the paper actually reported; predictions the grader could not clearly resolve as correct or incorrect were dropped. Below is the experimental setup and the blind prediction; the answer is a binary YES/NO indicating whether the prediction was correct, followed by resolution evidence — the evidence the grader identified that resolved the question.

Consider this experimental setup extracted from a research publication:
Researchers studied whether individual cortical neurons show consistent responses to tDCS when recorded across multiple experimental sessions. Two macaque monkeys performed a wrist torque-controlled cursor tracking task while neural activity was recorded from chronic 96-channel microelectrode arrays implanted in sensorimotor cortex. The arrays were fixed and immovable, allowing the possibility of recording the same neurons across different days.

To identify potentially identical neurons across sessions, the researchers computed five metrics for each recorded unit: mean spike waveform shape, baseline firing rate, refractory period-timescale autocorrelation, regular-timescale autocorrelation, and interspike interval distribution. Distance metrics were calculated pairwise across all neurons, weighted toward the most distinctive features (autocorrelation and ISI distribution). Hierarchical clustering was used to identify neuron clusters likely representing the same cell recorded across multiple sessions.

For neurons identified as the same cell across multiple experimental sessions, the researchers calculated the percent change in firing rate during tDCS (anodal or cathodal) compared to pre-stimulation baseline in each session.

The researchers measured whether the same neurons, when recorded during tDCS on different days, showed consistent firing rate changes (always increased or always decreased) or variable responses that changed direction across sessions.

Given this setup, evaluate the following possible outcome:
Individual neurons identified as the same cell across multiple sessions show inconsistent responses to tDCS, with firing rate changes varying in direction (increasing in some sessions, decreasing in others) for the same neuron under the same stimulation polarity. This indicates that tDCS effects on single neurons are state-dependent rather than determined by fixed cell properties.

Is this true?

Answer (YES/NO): NO